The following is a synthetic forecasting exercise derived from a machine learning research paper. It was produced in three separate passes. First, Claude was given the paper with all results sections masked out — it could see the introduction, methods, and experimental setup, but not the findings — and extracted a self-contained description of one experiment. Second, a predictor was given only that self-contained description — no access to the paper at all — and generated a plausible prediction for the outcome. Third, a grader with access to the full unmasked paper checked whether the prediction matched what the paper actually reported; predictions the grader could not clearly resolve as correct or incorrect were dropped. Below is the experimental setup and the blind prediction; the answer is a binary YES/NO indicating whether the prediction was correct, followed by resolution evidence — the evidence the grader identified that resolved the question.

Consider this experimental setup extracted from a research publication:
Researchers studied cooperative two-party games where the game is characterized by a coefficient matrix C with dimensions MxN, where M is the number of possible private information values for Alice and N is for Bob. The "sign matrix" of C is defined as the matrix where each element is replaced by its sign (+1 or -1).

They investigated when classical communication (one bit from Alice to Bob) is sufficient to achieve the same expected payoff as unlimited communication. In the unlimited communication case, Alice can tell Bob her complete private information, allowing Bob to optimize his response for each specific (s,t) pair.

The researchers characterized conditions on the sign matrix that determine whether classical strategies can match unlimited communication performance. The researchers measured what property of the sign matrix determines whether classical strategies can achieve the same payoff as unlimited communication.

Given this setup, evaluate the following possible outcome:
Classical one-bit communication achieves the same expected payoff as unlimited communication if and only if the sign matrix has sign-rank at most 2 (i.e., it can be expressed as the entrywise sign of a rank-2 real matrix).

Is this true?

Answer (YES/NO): NO